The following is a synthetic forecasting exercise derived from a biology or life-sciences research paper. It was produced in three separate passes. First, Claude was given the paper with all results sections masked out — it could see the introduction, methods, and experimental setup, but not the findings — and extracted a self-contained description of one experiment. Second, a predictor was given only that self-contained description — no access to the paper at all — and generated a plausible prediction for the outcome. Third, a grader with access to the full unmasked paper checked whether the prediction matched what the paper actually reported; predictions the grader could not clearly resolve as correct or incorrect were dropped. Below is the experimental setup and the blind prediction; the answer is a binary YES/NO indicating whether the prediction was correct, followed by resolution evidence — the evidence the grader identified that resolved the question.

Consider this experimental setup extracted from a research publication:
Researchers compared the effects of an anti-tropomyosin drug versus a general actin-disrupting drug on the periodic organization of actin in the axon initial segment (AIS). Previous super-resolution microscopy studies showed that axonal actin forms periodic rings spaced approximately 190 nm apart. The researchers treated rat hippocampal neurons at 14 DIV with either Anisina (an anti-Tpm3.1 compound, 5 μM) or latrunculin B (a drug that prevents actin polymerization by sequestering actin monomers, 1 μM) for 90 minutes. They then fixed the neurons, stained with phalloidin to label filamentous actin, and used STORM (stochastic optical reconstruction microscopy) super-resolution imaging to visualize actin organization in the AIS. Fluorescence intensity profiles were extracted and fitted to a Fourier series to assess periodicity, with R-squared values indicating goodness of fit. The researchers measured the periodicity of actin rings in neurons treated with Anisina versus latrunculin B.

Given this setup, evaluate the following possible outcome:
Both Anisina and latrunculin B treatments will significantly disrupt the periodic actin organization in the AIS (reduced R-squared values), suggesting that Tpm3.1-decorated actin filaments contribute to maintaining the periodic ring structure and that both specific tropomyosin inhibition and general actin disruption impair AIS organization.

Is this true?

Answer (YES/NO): NO